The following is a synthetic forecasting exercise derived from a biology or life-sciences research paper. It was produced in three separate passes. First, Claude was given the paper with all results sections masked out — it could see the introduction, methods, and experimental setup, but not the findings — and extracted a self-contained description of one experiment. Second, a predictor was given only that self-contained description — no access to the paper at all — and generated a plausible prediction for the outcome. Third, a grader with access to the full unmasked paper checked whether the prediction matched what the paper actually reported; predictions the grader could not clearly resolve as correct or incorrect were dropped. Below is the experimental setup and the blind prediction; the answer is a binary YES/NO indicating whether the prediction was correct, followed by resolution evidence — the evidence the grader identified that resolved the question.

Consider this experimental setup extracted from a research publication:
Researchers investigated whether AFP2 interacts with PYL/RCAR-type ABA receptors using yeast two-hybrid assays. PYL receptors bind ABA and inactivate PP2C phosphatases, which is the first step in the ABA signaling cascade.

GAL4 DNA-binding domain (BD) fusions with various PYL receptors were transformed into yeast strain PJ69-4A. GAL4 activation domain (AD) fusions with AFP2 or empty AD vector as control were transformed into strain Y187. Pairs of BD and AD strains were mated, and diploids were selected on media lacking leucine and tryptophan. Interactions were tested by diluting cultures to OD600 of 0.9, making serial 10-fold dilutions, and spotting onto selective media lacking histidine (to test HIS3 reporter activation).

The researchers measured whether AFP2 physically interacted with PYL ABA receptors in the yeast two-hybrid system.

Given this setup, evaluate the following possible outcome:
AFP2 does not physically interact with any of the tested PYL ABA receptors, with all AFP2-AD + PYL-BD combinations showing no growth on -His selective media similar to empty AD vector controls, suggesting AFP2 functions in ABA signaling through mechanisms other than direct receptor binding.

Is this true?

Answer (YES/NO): NO